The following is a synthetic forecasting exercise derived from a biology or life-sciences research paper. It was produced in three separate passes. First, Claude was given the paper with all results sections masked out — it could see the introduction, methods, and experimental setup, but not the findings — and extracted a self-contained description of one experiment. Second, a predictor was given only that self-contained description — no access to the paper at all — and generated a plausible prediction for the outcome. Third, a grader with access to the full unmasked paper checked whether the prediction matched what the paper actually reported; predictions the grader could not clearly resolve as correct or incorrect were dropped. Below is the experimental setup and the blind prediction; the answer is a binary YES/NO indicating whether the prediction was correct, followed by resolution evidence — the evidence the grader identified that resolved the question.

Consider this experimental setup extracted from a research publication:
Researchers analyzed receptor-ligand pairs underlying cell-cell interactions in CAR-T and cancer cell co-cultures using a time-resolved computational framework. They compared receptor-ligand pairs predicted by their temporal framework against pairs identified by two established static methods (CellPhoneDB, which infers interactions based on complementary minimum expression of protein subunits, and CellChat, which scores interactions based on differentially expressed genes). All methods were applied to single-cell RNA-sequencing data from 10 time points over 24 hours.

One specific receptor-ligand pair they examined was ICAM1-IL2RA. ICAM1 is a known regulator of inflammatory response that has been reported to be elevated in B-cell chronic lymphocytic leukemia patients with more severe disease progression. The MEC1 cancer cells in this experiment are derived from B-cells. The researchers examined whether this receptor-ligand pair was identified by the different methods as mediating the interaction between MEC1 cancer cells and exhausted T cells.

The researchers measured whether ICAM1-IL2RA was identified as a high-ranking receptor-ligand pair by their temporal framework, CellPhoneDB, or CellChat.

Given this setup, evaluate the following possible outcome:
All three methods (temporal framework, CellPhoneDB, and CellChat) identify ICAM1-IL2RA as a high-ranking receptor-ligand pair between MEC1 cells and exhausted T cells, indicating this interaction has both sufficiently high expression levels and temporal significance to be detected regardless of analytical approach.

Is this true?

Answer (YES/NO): NO